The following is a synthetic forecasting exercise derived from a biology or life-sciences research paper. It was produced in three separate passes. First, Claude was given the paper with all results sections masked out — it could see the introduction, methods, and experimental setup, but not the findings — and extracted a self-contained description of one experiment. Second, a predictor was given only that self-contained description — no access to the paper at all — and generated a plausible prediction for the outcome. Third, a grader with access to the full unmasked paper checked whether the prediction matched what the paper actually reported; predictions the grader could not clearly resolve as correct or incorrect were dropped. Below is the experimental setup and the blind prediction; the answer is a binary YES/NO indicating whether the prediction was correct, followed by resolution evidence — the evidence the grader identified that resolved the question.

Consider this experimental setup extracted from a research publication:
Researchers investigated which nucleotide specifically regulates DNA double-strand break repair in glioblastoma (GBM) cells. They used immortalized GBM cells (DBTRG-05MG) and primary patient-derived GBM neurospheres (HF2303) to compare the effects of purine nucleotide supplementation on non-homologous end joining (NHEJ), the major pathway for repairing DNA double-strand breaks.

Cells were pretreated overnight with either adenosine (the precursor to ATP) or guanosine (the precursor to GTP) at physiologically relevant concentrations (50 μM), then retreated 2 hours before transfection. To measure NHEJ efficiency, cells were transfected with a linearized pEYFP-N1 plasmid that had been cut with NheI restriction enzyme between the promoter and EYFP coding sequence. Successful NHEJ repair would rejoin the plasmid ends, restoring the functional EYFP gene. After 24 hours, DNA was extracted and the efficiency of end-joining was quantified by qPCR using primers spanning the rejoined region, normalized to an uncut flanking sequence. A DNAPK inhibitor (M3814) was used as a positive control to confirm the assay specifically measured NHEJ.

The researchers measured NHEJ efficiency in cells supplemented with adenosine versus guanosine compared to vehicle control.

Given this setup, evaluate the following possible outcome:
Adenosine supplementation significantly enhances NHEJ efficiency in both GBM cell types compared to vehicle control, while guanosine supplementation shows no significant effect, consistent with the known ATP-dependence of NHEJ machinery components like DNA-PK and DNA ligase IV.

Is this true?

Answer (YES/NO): NO